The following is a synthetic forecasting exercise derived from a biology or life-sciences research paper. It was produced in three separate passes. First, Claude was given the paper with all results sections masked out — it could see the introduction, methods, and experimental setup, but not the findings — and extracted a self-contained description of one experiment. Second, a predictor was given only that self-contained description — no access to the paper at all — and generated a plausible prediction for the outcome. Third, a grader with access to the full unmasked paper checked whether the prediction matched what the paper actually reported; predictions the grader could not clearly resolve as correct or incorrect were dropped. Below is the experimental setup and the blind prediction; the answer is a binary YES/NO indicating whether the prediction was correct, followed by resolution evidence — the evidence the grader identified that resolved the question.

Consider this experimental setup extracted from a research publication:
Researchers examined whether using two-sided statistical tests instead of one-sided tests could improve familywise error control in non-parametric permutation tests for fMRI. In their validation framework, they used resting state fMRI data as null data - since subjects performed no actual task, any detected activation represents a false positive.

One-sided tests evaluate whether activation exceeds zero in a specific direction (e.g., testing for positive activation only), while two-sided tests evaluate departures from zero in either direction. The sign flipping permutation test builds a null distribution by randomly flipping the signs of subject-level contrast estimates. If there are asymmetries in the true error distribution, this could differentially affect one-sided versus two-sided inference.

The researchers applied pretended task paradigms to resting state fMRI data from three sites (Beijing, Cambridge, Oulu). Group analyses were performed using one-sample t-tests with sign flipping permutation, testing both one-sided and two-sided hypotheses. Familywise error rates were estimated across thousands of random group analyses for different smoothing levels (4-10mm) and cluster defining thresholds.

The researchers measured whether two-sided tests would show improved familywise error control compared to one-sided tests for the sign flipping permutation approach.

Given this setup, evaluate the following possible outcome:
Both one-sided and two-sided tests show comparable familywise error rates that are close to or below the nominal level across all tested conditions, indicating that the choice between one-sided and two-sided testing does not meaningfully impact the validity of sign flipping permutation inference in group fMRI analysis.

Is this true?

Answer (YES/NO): NO